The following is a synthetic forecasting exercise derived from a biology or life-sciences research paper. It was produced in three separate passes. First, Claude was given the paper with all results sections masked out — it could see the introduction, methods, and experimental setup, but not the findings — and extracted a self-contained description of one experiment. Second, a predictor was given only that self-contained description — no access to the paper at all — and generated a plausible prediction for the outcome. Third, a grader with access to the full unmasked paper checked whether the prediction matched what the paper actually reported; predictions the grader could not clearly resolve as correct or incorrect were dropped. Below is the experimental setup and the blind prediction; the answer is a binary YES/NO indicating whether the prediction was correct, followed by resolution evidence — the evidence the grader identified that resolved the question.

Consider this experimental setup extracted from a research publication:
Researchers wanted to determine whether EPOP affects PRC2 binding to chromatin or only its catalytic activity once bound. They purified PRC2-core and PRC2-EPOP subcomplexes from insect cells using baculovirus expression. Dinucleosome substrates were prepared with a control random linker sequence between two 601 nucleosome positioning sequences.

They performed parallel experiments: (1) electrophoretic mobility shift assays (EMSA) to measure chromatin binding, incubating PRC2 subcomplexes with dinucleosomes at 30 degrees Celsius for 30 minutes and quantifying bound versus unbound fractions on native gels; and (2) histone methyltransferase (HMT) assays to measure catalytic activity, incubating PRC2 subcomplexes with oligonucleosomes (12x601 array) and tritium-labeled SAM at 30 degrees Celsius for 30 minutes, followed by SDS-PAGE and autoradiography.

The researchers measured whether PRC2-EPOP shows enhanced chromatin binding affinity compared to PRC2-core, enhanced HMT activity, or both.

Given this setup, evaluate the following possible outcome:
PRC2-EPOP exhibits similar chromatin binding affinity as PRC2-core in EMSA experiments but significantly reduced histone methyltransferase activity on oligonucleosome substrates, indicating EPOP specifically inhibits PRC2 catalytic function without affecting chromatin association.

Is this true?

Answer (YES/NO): NO